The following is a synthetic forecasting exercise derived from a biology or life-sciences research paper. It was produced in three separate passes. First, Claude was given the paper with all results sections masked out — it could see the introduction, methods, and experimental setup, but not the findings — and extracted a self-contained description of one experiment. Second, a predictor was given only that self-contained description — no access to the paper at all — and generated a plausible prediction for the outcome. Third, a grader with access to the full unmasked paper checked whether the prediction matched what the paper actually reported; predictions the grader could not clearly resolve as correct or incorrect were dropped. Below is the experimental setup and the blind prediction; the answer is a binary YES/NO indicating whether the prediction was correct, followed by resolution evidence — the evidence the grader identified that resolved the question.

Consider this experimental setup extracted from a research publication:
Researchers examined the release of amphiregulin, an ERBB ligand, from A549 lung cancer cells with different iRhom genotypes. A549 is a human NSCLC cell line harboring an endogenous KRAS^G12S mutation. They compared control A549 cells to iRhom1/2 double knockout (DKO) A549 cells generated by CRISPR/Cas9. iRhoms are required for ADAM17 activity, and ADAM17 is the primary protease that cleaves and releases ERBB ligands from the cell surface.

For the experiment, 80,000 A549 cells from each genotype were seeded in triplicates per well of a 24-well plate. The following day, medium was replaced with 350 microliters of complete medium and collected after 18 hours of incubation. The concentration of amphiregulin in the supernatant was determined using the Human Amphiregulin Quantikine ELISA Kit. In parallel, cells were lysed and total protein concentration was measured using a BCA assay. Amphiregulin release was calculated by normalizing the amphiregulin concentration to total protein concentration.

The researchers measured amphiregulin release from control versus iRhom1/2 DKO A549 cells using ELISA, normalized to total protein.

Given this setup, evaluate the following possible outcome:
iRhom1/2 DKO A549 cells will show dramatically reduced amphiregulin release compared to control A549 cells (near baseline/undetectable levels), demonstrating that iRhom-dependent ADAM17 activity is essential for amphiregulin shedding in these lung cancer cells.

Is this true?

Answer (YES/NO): YES